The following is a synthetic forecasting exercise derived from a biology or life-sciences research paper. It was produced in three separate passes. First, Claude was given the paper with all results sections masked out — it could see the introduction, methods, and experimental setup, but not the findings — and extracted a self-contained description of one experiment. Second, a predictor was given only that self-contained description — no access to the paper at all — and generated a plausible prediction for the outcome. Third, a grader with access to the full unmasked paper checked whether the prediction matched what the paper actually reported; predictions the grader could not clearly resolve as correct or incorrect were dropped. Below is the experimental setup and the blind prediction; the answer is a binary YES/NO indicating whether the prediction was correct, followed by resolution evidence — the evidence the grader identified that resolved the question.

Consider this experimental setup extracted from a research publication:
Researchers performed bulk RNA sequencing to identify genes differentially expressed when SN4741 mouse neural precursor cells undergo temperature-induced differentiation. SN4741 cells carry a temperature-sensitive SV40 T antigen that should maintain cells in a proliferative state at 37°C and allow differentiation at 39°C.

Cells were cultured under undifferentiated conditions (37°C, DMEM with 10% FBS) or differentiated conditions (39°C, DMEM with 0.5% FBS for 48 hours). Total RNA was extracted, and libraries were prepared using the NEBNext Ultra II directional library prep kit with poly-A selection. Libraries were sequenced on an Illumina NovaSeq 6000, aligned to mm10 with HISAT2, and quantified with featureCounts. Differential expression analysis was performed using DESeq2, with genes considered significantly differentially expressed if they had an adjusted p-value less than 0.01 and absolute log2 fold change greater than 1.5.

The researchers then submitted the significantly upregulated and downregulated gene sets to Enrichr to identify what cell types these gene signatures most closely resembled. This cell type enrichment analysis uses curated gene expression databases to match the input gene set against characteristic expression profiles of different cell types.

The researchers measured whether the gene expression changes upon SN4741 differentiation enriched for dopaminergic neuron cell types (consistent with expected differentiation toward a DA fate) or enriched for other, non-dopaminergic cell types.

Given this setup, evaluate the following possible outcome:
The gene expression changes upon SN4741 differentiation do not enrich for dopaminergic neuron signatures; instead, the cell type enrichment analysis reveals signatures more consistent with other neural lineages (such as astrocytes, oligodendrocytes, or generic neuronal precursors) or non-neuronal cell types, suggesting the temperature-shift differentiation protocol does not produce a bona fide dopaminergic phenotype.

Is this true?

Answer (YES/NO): YES